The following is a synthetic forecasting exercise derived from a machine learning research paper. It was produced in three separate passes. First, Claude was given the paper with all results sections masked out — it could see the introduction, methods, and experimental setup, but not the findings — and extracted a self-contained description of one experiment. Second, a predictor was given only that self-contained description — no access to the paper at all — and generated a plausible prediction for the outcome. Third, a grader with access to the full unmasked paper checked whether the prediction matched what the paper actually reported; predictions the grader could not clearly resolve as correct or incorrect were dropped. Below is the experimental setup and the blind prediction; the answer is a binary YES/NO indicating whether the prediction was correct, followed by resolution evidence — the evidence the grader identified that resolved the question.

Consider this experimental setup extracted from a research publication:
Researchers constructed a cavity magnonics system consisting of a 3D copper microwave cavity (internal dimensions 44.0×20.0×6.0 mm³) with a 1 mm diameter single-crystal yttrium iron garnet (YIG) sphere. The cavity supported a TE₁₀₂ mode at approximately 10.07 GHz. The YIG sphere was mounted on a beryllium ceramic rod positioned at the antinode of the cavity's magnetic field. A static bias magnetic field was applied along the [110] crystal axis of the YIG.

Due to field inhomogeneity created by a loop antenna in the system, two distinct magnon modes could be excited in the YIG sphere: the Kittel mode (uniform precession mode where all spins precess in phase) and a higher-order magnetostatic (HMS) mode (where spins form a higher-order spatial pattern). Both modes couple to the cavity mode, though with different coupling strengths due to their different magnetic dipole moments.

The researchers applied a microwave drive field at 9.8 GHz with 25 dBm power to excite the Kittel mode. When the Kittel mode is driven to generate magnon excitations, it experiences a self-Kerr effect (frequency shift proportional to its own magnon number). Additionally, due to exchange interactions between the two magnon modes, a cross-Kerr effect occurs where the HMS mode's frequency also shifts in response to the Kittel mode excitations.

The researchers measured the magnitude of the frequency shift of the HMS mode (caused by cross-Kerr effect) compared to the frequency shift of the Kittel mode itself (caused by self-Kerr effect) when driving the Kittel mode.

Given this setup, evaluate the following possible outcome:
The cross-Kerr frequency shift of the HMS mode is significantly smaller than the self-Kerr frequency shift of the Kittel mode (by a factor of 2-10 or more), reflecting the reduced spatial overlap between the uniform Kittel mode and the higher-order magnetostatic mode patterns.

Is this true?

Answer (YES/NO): NO